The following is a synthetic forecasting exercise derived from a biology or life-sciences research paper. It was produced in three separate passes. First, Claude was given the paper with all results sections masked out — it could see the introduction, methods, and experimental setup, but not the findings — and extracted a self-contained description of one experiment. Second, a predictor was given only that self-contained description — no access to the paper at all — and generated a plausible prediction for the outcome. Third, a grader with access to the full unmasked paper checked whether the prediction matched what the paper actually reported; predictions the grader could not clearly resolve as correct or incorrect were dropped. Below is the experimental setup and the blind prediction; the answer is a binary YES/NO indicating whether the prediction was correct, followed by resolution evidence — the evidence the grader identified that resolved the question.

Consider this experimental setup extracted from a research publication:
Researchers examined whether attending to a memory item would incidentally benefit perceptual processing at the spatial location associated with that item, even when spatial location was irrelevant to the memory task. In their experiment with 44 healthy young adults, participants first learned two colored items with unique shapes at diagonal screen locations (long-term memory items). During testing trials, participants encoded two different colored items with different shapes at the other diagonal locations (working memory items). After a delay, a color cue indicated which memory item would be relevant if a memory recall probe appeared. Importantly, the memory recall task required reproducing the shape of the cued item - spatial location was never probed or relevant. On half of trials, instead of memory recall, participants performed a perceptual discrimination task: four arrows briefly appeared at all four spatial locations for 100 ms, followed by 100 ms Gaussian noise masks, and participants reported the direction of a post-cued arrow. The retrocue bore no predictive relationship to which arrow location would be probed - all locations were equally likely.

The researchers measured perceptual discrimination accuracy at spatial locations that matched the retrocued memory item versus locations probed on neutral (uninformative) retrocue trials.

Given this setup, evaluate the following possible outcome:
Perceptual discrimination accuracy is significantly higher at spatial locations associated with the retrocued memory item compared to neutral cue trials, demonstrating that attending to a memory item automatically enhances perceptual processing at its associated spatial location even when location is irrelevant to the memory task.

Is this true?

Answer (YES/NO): YES